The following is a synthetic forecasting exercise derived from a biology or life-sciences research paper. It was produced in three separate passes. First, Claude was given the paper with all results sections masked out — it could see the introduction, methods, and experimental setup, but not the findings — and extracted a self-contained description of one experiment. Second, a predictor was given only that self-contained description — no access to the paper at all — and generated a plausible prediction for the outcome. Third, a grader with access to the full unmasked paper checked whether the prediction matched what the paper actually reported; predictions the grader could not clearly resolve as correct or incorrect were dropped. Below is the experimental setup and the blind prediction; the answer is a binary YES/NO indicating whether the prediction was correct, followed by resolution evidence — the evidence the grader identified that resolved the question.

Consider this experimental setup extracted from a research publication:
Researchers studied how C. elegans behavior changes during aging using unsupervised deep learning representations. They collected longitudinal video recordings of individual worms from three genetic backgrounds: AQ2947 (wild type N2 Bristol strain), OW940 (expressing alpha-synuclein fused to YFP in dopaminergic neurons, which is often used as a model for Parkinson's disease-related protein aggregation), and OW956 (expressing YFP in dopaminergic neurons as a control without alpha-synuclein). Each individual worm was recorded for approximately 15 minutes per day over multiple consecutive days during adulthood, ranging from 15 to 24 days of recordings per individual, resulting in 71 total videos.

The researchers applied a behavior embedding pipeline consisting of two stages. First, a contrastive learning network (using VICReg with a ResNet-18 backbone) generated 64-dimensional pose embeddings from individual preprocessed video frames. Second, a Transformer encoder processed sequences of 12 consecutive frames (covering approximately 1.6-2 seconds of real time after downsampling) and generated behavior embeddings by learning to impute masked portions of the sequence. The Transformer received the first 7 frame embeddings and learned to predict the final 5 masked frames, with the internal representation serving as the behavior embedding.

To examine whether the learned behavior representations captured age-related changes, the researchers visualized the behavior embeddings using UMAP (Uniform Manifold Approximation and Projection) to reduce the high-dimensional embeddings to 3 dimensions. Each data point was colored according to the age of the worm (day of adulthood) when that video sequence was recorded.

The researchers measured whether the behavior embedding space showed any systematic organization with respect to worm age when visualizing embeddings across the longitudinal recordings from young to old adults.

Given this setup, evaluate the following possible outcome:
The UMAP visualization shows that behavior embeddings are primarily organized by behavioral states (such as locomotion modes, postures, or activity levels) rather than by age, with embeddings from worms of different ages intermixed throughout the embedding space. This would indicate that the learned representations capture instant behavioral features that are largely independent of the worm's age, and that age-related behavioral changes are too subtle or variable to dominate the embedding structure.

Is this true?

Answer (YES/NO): NO